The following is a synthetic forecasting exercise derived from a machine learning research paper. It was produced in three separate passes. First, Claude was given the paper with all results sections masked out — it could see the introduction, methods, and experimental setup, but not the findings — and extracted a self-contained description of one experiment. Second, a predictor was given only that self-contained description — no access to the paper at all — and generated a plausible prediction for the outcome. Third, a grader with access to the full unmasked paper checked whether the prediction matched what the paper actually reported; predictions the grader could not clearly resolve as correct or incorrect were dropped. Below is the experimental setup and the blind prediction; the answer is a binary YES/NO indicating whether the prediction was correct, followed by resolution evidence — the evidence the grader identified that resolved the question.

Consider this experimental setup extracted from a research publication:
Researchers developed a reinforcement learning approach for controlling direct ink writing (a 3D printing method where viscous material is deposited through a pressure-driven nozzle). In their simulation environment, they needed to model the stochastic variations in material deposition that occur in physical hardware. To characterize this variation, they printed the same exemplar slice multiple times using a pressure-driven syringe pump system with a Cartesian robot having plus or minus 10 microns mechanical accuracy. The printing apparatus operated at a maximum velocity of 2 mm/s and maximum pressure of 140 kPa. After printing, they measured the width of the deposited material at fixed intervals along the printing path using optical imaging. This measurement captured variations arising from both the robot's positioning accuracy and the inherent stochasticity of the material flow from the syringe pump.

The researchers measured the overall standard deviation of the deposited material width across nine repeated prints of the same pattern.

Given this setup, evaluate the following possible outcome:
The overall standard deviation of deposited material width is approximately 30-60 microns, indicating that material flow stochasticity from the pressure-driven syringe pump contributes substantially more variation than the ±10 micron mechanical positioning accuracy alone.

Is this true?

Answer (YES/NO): NO